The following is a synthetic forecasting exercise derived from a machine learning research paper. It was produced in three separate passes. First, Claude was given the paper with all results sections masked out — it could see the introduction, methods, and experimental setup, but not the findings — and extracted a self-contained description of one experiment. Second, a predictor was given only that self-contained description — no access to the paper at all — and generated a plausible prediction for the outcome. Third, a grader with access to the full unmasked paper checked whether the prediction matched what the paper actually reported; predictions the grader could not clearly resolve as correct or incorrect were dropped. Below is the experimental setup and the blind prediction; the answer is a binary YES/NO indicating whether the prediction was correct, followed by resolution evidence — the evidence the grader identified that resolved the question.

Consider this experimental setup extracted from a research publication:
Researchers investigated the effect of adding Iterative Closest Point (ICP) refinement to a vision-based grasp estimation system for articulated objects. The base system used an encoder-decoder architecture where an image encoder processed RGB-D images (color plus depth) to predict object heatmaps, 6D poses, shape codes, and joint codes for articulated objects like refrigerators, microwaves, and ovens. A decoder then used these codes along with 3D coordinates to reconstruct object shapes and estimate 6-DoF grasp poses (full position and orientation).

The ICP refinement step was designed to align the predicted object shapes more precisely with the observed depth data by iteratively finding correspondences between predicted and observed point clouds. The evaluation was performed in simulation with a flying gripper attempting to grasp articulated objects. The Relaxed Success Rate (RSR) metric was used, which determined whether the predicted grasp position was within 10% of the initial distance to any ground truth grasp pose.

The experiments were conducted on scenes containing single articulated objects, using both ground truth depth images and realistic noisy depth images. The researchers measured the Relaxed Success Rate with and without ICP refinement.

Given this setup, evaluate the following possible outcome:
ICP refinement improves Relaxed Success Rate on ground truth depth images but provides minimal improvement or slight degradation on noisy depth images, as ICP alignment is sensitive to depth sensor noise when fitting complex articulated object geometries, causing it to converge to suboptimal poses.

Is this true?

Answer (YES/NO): NO